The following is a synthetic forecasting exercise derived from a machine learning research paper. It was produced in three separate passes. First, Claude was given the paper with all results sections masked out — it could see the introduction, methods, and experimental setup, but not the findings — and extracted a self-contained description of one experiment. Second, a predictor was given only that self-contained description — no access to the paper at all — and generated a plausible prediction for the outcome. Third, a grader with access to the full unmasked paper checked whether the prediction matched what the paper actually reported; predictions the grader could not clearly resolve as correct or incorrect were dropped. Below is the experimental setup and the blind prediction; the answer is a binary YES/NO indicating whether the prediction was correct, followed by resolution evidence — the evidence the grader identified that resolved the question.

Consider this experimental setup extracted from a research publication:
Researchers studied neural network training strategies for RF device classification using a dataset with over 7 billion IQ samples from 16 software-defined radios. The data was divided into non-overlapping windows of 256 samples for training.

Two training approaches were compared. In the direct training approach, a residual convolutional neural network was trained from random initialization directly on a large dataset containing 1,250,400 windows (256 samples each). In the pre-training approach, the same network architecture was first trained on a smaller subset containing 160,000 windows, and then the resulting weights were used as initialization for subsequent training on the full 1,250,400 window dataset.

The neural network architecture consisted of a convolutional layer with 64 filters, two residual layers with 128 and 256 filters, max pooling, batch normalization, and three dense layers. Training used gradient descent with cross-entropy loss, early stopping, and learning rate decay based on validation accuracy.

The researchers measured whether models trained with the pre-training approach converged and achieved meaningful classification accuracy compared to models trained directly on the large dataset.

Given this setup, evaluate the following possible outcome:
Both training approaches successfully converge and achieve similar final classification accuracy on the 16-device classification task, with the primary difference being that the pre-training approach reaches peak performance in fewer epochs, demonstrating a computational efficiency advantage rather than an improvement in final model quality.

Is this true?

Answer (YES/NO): NO